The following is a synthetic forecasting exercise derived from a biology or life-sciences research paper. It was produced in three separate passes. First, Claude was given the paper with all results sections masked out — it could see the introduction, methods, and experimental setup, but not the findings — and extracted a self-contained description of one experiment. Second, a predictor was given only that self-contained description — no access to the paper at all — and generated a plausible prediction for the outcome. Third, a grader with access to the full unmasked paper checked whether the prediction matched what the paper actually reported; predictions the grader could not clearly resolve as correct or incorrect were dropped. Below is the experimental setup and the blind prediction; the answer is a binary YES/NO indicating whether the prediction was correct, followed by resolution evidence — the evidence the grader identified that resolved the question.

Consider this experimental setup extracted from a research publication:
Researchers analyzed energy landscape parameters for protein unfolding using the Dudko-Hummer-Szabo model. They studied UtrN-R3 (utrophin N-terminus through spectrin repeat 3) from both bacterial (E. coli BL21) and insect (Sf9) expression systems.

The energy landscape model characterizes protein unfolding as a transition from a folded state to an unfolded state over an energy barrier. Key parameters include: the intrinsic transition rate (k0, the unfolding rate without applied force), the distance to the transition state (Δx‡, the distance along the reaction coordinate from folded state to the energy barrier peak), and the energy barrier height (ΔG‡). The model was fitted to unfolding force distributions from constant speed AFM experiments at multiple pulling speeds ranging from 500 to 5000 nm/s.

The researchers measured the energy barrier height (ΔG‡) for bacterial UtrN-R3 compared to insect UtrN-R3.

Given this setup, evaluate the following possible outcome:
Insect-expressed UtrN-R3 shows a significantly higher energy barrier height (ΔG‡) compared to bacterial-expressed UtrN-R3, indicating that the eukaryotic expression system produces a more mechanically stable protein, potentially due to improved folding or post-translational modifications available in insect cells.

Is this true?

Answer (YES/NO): NO